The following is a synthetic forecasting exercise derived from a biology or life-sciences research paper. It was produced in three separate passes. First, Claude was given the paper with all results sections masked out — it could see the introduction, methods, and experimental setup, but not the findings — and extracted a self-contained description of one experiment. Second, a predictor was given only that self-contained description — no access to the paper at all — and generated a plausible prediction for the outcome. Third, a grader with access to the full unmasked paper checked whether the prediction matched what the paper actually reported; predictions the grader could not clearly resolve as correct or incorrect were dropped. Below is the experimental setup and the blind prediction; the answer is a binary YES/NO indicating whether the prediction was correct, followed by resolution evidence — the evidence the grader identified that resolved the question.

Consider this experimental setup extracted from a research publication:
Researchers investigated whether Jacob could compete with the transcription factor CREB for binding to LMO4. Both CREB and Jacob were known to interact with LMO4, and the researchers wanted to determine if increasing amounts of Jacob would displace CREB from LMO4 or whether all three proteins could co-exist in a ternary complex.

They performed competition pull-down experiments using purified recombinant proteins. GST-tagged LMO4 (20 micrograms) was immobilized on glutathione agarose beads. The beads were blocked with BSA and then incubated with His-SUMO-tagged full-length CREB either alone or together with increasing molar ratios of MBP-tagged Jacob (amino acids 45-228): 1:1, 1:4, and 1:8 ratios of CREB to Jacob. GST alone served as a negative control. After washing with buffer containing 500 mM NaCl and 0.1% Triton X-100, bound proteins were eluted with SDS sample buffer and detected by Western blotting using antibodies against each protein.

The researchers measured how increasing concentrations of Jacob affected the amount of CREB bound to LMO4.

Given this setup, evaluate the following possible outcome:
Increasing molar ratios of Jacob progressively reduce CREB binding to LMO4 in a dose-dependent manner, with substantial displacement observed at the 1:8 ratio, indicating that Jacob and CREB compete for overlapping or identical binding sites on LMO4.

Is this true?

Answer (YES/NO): YES